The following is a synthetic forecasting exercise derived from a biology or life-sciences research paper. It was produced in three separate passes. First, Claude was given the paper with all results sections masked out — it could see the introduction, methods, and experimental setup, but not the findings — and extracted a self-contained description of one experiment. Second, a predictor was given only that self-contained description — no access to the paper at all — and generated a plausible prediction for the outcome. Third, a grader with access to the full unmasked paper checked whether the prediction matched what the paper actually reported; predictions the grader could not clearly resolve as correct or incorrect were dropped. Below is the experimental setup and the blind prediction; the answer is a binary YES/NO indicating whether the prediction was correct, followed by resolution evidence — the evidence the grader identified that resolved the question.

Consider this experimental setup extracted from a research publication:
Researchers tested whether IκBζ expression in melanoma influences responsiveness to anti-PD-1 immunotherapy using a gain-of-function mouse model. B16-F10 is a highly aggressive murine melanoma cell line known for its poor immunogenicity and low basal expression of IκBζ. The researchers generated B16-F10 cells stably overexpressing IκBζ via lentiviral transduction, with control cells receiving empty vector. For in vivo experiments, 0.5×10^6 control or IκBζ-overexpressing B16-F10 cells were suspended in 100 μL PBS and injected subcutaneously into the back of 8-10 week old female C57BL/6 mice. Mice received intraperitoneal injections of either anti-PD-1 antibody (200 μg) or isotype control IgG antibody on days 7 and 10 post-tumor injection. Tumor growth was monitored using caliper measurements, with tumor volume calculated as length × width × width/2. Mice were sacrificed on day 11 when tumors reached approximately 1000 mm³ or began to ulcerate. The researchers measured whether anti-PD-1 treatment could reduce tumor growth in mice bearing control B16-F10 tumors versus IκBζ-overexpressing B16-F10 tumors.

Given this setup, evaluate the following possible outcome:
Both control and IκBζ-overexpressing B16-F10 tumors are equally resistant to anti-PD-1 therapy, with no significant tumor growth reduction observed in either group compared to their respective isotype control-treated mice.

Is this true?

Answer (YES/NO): NO